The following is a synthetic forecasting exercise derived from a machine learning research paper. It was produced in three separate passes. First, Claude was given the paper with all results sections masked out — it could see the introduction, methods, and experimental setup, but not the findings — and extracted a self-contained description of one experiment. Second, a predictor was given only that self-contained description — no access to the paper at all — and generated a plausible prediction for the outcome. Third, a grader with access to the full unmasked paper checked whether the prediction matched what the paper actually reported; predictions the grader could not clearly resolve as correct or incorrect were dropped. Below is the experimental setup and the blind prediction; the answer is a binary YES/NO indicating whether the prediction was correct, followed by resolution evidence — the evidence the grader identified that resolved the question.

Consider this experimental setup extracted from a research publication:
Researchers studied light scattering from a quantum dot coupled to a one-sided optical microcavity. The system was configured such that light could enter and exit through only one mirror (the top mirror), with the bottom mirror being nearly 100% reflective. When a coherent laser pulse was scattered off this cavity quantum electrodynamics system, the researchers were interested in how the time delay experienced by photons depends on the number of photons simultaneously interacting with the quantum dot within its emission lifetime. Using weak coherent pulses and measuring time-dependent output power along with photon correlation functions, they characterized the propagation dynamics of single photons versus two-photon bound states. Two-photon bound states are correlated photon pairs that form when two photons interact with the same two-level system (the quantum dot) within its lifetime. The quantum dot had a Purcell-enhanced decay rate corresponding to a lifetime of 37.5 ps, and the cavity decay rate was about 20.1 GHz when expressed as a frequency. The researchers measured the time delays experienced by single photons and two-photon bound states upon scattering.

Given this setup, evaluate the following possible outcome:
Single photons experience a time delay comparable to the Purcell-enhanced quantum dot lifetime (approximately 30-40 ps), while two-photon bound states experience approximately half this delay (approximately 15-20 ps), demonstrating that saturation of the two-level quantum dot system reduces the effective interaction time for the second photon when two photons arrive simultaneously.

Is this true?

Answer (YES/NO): NO